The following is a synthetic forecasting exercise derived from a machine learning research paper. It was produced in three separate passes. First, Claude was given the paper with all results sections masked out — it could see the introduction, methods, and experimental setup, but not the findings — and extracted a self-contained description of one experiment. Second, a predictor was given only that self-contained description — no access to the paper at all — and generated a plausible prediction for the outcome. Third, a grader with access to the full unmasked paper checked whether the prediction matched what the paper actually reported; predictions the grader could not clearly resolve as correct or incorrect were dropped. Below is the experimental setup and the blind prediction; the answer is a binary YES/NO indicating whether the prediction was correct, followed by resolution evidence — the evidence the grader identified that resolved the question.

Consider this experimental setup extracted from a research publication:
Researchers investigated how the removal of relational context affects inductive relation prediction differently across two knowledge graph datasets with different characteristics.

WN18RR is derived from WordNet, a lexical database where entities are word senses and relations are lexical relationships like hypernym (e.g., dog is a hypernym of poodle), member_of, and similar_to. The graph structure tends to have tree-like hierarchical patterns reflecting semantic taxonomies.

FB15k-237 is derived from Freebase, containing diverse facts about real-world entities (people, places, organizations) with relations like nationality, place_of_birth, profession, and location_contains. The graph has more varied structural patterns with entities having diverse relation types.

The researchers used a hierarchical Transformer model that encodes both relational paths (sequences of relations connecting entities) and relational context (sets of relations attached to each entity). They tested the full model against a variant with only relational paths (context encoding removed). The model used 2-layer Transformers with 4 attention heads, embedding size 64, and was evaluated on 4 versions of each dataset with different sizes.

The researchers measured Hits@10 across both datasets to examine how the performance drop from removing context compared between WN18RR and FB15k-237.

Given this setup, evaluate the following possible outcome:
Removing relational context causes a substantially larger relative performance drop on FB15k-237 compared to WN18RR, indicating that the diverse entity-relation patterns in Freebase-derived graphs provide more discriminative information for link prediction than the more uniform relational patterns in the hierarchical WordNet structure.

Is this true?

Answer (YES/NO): YES